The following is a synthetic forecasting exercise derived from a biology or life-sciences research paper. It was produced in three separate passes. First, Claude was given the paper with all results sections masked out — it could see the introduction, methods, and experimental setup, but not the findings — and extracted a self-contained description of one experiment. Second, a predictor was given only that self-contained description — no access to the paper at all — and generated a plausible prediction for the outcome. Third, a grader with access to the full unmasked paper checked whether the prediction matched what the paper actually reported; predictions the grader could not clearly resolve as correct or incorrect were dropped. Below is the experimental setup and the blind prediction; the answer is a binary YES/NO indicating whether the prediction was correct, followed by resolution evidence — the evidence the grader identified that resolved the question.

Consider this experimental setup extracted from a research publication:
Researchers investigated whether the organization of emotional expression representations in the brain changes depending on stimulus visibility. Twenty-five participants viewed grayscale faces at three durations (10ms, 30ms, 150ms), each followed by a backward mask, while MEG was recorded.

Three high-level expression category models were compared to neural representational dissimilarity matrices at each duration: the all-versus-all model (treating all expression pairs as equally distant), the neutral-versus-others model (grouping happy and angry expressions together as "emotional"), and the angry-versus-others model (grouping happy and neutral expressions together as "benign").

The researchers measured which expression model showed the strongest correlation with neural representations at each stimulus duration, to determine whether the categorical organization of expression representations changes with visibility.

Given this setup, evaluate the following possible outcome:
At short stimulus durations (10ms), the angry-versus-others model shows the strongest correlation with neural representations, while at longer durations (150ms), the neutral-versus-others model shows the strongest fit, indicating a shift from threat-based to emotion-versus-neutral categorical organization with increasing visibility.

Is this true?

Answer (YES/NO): NO